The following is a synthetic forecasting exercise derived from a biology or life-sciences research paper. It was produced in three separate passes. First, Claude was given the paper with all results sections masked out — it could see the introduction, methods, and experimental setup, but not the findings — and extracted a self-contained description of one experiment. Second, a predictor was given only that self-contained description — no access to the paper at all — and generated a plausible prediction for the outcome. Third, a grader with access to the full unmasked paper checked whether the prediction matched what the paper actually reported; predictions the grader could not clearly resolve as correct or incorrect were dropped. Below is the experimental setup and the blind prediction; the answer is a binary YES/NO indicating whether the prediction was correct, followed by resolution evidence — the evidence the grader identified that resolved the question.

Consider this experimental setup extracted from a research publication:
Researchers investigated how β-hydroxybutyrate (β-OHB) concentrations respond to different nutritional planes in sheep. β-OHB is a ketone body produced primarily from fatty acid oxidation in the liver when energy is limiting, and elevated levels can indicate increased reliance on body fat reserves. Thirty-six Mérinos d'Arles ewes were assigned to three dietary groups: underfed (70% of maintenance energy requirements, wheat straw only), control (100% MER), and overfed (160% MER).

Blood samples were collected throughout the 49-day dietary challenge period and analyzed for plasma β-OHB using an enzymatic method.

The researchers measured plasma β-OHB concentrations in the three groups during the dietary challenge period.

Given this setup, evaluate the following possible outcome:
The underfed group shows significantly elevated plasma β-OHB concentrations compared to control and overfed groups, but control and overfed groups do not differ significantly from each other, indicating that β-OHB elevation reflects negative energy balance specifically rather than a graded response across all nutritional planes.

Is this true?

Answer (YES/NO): NO